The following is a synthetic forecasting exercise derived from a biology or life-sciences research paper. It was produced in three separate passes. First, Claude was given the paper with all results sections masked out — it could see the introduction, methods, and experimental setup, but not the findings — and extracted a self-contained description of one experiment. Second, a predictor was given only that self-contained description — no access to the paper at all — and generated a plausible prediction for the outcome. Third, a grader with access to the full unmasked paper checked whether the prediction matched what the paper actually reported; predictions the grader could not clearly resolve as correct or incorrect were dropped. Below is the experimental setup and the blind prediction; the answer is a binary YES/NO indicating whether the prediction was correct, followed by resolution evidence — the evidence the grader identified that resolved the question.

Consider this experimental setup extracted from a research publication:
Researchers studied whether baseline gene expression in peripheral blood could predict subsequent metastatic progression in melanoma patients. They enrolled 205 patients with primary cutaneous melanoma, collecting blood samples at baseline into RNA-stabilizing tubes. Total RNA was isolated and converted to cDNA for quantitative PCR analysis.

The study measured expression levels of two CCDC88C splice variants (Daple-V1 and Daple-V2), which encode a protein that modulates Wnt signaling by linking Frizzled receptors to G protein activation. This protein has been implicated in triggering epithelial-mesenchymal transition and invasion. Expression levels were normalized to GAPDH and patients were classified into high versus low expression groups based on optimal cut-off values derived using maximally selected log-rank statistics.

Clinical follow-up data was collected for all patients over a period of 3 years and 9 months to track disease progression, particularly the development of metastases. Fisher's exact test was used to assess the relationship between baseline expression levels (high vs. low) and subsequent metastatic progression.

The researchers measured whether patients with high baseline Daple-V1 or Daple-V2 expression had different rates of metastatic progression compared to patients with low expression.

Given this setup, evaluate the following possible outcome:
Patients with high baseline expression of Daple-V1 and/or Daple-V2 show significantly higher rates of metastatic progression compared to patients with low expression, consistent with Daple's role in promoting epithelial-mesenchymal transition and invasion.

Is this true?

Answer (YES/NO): NO